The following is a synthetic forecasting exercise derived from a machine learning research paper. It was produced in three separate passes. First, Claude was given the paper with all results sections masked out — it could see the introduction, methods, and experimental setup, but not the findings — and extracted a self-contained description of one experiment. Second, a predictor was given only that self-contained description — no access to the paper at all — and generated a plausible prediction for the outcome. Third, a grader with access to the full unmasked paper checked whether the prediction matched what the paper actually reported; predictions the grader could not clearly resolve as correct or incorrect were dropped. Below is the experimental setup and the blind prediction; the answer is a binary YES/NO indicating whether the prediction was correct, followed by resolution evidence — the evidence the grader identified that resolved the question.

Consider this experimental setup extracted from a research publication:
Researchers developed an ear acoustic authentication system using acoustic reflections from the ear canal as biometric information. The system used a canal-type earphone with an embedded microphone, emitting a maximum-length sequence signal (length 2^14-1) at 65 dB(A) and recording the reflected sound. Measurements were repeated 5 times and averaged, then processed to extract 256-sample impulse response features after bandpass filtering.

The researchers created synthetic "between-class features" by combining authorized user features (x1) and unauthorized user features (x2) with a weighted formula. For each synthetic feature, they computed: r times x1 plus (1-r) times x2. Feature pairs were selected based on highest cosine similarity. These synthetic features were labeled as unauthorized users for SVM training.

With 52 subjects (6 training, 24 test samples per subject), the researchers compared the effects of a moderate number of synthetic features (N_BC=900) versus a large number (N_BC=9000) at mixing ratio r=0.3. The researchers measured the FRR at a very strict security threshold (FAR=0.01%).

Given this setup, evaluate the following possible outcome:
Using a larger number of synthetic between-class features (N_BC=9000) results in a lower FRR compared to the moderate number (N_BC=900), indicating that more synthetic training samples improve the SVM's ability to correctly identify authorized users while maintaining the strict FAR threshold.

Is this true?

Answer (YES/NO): NO